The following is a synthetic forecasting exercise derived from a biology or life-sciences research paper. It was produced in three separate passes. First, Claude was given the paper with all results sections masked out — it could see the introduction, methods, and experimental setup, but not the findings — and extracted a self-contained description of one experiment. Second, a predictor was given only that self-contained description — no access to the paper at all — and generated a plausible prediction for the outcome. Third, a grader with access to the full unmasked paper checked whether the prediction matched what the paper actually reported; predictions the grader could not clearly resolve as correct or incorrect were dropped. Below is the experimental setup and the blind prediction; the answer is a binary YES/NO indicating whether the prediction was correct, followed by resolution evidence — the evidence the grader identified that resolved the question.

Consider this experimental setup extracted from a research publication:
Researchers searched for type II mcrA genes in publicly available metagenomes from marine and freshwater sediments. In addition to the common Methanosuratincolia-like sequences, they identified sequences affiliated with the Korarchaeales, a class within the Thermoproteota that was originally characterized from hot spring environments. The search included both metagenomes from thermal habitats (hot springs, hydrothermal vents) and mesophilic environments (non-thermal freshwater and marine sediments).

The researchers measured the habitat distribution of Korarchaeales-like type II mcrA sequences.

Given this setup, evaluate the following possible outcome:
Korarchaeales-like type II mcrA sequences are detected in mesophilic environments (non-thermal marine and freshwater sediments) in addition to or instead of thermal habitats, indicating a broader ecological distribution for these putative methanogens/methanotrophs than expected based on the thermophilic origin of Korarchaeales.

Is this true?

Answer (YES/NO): YES